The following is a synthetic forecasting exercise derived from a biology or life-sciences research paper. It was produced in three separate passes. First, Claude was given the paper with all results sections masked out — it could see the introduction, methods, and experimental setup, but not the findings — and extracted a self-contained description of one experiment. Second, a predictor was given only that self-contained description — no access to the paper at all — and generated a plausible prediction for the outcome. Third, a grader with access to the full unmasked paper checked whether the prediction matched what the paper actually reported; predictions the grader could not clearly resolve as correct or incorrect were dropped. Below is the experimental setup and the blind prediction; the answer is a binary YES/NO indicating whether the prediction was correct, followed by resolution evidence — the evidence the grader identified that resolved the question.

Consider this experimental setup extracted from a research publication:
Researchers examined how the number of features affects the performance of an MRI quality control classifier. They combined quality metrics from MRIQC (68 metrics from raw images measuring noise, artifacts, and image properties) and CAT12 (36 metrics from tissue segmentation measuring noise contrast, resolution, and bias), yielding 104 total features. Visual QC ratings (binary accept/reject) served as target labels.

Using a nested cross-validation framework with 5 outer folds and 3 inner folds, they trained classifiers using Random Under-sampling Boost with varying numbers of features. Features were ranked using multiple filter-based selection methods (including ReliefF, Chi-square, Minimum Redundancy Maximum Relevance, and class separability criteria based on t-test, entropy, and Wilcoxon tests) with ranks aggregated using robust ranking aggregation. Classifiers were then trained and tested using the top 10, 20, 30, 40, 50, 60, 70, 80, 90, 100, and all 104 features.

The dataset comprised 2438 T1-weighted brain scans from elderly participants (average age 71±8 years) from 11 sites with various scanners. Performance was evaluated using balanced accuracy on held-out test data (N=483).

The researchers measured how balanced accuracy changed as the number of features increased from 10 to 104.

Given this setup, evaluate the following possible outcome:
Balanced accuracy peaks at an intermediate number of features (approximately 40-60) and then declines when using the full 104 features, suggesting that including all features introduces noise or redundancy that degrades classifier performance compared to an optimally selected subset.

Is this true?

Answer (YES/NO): NO